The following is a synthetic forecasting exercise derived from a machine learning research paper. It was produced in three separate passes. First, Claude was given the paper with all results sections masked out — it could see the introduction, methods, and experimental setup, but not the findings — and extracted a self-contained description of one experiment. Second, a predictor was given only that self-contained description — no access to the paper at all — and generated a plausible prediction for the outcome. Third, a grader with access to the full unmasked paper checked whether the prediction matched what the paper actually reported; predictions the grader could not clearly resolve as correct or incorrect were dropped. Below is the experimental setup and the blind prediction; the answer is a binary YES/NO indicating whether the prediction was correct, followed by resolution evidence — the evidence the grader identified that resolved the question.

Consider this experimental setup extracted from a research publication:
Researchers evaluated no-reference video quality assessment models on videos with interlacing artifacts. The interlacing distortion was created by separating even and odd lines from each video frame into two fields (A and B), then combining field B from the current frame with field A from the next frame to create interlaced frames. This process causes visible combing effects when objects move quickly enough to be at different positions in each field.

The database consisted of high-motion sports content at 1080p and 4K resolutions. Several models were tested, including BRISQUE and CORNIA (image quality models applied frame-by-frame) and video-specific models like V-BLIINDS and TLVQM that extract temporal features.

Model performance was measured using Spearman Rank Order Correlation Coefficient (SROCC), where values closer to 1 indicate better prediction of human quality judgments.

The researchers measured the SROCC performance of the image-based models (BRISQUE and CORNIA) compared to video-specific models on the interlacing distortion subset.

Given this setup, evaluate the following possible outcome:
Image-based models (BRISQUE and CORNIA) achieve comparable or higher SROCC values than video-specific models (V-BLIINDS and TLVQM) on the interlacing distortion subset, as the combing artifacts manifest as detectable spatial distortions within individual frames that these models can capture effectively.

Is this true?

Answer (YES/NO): YES